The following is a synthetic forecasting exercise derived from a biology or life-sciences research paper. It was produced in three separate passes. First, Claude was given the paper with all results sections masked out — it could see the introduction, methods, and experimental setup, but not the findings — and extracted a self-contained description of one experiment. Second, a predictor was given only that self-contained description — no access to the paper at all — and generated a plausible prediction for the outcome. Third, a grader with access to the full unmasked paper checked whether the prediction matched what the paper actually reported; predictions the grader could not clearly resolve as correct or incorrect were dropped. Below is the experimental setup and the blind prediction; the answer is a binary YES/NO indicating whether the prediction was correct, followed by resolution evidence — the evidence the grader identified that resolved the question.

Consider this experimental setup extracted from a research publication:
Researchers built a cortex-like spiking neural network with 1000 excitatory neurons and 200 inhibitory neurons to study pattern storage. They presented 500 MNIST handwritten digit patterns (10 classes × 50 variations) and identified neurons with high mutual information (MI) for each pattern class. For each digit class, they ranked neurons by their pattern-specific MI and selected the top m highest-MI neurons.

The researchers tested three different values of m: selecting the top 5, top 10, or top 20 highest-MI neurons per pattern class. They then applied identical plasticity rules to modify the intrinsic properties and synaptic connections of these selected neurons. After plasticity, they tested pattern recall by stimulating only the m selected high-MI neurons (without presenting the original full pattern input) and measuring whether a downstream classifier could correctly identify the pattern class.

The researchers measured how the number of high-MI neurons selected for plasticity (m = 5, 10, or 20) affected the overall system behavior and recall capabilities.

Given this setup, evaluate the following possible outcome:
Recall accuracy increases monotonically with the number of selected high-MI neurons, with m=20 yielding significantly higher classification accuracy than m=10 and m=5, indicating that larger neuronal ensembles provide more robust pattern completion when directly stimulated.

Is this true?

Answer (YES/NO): NO